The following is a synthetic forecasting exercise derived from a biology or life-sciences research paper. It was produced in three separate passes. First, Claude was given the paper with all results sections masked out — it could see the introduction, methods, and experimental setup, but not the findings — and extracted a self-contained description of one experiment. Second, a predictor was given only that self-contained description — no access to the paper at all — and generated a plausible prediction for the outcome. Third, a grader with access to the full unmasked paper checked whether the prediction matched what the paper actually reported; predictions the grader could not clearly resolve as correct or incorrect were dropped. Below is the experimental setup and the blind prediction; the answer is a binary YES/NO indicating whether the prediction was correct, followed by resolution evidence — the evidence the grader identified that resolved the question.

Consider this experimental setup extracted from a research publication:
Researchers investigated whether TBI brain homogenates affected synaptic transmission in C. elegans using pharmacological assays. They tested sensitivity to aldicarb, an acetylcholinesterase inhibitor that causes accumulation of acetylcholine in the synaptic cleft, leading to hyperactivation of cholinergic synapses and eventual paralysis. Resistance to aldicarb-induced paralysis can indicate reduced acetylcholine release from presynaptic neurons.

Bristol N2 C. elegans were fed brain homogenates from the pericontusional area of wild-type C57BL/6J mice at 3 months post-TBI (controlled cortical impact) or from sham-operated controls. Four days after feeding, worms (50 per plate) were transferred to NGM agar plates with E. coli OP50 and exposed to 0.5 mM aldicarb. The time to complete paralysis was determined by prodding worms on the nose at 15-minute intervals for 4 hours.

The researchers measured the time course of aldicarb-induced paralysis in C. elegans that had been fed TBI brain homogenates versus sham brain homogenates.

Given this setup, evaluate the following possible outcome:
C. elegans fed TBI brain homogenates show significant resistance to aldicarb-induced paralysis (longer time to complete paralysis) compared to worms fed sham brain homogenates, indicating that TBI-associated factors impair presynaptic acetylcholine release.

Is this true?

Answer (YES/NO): NO